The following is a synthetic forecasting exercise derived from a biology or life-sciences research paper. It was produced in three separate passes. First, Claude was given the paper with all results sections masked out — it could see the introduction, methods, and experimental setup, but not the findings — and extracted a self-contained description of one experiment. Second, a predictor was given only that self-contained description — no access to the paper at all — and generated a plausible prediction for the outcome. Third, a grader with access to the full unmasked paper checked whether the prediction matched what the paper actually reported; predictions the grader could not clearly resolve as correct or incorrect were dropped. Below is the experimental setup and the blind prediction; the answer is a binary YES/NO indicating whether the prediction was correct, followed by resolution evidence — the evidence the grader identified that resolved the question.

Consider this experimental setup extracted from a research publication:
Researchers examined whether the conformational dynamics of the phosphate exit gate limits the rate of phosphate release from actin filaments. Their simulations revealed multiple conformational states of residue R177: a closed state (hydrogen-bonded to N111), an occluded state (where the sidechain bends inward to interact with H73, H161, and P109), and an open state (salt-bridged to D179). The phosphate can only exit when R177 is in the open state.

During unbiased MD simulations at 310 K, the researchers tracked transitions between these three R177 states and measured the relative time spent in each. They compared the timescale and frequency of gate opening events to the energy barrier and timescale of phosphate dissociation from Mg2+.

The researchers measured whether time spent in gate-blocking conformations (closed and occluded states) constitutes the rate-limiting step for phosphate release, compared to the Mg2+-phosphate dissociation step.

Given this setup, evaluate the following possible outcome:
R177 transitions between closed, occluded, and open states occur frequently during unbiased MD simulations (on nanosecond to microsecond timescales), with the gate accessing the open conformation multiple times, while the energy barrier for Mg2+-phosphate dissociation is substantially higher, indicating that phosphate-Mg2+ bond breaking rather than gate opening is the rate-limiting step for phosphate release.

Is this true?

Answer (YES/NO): YES